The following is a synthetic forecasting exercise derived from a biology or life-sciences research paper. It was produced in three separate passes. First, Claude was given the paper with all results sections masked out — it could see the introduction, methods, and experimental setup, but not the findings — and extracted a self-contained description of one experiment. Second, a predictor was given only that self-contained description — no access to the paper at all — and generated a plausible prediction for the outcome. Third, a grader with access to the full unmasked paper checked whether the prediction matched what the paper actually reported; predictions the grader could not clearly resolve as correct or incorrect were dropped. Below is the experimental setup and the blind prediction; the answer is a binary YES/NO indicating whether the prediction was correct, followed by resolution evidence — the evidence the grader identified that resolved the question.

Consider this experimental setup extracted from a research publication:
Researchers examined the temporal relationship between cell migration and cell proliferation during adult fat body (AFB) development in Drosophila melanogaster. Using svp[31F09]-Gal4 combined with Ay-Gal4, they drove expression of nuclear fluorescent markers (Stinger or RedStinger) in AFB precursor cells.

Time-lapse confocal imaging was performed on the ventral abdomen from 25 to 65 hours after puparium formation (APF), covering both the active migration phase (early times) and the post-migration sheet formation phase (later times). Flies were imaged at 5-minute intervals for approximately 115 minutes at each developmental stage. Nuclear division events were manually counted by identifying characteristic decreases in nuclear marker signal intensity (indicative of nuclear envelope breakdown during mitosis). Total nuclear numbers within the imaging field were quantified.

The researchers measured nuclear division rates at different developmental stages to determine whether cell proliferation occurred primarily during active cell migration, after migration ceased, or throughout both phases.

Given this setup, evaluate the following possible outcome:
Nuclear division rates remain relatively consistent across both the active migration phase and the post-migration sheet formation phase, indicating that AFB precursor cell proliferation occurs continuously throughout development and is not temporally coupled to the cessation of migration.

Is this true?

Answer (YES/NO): NO